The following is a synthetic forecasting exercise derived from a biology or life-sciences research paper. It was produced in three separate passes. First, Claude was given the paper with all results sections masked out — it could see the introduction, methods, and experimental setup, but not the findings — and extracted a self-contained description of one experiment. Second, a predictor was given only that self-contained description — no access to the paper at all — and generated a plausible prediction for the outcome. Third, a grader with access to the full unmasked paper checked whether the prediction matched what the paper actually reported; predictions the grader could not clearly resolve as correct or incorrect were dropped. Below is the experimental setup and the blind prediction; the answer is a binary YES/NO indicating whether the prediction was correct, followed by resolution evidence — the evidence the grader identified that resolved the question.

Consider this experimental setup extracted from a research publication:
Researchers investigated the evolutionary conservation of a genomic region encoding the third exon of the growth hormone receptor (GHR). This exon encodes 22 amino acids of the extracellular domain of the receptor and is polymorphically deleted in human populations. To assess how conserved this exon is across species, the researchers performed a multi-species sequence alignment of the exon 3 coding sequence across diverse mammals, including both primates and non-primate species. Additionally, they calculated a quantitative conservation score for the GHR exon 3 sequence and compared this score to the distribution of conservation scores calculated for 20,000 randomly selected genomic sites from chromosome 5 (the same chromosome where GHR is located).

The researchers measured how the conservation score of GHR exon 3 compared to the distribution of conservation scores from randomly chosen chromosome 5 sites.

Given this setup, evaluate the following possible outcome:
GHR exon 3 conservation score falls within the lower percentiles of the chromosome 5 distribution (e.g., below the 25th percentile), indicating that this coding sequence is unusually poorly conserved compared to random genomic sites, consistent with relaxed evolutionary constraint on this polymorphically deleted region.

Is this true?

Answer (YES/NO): NO